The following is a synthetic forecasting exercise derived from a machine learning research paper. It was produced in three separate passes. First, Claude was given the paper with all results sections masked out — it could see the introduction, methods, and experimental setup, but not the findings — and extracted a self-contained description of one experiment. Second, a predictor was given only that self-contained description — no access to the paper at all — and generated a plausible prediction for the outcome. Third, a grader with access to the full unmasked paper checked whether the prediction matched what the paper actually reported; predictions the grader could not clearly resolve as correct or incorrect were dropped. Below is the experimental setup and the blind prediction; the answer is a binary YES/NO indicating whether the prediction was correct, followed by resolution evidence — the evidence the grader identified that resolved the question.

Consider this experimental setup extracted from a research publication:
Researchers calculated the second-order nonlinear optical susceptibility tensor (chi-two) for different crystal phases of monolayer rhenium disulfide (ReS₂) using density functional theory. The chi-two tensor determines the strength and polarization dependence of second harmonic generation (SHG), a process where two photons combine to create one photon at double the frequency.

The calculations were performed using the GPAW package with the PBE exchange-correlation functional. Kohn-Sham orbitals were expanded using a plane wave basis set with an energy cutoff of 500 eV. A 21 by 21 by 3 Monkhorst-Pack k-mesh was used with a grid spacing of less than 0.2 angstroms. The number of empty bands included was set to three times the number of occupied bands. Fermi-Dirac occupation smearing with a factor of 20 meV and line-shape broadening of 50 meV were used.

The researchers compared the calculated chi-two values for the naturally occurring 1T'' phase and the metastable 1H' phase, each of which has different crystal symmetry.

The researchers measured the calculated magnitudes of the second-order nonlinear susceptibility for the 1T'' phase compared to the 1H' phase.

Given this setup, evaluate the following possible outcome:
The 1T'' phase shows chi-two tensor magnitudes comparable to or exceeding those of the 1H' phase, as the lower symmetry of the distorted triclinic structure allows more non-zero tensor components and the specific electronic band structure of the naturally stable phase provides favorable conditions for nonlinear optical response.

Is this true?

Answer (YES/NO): NO